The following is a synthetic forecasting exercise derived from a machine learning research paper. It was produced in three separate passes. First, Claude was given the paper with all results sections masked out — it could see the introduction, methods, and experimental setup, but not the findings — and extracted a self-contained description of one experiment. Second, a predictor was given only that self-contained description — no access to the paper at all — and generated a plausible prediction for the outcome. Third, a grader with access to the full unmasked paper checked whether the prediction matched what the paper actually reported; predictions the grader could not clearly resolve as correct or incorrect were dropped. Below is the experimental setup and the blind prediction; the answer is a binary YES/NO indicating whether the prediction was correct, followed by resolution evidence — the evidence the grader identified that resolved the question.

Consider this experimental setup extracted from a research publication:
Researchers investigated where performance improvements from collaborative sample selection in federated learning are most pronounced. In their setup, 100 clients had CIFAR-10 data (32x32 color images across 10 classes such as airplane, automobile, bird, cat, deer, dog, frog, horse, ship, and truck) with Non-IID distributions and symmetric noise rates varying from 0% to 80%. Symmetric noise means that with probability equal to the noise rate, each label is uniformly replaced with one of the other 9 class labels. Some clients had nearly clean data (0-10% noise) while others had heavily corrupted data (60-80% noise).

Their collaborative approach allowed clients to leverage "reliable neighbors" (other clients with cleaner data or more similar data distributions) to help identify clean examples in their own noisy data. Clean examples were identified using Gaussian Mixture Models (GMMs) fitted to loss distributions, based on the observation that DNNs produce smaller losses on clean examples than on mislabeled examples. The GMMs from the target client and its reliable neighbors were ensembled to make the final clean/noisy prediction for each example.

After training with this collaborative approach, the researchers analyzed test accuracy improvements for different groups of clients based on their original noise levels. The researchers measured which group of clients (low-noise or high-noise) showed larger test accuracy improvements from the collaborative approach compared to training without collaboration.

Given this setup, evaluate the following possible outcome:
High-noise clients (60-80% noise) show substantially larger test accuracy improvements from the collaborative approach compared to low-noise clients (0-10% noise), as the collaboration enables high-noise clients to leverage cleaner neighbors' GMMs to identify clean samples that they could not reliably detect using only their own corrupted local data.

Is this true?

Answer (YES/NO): YES